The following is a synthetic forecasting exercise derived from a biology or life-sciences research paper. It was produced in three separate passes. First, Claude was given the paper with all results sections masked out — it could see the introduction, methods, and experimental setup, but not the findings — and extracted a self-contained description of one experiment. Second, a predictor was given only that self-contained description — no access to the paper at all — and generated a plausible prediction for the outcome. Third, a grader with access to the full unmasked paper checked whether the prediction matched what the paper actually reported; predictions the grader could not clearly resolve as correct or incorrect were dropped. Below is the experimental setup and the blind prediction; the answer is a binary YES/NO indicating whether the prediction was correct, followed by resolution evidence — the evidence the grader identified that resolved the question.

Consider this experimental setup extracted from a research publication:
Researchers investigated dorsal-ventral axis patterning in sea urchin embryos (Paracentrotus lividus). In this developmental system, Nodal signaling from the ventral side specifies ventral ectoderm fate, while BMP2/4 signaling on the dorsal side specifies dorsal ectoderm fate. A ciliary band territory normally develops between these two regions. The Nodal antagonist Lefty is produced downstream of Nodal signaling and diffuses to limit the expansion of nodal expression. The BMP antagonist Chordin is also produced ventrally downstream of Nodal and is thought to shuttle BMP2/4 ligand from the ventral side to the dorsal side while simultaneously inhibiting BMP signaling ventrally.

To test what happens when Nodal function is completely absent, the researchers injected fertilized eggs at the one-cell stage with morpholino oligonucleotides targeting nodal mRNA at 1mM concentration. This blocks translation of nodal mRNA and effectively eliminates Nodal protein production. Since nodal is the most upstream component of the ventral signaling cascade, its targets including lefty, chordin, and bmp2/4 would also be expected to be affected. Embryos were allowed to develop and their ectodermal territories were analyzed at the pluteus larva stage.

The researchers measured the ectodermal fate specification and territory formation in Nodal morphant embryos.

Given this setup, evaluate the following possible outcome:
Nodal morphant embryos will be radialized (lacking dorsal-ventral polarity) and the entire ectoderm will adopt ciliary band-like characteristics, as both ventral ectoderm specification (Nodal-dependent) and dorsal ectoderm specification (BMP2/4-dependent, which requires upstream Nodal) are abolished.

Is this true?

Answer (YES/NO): YES